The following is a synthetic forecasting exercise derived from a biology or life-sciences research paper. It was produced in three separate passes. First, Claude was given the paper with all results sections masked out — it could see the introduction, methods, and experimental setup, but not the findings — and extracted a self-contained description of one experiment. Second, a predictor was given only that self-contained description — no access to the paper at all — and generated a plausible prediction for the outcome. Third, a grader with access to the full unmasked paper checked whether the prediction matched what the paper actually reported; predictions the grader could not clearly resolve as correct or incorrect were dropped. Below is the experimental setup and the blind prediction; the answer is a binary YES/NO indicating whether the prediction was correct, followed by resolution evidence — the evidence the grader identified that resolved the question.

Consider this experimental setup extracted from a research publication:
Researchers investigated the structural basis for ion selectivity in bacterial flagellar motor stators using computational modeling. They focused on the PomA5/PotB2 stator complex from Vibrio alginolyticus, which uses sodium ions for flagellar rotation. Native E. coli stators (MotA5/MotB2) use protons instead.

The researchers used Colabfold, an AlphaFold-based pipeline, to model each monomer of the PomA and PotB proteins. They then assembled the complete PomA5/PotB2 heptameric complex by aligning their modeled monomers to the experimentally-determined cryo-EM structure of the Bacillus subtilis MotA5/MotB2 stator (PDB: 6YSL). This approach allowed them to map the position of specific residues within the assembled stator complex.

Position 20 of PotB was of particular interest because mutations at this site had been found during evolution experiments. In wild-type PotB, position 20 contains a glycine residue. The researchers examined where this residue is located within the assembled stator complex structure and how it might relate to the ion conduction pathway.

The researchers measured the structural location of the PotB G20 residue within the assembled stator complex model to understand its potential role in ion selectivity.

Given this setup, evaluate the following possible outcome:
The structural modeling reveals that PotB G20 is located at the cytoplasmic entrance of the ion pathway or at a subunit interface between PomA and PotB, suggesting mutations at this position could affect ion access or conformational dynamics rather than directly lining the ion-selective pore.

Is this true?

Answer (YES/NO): NO